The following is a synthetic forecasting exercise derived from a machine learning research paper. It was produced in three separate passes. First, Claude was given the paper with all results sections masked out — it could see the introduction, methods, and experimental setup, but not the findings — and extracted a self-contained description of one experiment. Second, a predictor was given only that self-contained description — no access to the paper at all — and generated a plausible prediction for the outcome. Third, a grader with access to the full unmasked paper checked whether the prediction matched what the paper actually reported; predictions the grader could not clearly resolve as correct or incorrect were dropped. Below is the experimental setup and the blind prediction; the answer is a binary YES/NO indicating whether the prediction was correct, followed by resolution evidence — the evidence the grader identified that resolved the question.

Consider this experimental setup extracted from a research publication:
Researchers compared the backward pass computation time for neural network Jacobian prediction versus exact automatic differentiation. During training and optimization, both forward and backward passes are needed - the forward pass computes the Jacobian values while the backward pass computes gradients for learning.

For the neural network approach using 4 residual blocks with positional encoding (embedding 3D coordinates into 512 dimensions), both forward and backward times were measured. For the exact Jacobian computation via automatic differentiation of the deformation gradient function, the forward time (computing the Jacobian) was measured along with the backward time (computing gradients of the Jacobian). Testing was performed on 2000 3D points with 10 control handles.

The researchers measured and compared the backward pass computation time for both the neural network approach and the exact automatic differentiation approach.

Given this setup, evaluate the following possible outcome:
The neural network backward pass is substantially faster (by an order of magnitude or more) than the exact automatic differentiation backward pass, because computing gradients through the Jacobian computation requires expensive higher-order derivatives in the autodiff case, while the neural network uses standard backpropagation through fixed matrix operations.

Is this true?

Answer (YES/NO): NO